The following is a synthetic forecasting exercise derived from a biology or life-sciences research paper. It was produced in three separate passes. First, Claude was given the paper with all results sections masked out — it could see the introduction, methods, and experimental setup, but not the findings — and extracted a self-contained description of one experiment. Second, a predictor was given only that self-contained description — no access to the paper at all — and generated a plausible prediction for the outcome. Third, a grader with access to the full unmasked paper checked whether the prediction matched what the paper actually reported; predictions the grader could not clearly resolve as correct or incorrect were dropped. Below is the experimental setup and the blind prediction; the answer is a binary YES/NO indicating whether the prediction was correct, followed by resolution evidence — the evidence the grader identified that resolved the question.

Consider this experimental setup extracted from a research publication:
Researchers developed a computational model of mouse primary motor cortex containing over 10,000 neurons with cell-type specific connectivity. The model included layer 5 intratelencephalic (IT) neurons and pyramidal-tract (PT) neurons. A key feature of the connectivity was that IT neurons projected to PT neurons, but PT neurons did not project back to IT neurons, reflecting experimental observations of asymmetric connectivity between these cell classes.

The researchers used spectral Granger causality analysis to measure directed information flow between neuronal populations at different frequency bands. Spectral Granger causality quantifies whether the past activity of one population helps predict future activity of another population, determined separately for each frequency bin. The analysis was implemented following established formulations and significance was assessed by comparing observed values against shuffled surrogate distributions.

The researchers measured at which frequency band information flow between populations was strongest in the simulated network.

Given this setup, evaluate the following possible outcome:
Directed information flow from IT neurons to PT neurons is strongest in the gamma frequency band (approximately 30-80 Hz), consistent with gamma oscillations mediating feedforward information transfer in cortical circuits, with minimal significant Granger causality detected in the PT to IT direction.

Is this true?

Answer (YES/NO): YES